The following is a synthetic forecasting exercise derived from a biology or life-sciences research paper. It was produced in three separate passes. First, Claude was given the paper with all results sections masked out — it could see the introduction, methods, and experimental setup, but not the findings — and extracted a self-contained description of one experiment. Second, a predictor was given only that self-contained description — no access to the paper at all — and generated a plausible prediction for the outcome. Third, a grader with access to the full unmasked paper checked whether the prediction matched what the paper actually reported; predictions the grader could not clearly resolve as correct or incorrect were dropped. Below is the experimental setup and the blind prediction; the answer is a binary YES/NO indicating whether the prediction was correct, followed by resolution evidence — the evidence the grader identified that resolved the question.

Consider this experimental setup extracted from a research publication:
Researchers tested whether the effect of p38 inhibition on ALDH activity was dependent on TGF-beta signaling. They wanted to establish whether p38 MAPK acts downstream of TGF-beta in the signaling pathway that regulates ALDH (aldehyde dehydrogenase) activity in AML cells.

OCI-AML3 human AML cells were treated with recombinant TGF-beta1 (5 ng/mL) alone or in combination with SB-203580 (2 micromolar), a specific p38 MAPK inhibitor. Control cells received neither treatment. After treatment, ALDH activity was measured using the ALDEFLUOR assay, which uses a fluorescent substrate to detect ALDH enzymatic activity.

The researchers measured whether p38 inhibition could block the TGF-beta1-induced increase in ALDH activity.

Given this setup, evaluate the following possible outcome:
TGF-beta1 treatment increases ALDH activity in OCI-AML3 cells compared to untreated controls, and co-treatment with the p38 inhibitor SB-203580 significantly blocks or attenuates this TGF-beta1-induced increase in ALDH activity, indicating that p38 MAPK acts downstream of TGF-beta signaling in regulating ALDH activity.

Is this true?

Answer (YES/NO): YES